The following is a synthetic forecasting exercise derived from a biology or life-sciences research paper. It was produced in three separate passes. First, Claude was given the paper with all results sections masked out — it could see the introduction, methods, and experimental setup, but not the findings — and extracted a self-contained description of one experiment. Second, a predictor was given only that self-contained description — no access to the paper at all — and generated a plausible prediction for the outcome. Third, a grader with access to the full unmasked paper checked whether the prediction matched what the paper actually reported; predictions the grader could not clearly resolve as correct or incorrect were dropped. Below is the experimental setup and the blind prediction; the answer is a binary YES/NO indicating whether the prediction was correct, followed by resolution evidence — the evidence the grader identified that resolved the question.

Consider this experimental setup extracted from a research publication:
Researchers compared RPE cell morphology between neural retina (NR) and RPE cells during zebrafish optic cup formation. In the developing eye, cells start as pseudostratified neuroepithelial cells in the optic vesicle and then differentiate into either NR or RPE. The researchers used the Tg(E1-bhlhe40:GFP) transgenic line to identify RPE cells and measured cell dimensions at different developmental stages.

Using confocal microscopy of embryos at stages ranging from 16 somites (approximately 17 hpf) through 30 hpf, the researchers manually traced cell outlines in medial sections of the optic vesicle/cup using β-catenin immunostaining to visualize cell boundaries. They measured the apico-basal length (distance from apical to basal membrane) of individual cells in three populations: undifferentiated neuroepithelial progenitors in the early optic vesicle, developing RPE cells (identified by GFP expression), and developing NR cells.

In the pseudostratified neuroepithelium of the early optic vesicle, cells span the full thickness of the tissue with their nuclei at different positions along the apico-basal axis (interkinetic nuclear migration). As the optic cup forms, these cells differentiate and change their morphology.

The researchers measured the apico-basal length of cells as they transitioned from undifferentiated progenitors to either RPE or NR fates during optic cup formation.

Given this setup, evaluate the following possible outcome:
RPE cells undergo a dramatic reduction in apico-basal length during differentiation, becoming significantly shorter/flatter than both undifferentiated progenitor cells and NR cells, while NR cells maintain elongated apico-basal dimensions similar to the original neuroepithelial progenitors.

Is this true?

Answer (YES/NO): YES